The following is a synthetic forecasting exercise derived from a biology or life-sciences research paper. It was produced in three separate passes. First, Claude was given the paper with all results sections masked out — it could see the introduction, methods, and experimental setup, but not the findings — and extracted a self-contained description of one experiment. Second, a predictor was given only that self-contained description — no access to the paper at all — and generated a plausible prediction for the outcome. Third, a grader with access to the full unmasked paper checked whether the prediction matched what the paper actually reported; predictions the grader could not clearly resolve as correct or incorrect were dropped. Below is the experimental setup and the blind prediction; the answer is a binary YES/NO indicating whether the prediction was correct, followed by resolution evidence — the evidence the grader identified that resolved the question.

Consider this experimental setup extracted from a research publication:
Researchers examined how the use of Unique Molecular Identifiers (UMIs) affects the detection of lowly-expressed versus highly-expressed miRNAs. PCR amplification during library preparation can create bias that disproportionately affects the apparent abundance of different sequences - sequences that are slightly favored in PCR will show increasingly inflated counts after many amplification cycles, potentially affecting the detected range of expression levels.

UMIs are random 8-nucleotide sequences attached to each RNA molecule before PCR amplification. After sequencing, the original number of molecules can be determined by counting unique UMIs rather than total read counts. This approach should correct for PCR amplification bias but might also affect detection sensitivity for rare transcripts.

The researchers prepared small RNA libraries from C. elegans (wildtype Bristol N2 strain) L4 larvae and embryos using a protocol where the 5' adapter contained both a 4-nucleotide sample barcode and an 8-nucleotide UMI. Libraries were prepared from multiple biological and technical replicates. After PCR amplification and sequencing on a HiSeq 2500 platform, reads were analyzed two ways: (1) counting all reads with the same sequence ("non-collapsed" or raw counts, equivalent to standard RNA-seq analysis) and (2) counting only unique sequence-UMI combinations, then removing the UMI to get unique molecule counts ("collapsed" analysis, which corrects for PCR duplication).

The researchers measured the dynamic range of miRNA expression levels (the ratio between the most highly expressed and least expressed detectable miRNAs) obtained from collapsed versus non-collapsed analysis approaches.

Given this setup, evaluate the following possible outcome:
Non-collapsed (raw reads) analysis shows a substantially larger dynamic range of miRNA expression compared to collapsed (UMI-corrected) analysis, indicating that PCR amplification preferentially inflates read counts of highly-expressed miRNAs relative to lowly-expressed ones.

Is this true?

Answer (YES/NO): YES